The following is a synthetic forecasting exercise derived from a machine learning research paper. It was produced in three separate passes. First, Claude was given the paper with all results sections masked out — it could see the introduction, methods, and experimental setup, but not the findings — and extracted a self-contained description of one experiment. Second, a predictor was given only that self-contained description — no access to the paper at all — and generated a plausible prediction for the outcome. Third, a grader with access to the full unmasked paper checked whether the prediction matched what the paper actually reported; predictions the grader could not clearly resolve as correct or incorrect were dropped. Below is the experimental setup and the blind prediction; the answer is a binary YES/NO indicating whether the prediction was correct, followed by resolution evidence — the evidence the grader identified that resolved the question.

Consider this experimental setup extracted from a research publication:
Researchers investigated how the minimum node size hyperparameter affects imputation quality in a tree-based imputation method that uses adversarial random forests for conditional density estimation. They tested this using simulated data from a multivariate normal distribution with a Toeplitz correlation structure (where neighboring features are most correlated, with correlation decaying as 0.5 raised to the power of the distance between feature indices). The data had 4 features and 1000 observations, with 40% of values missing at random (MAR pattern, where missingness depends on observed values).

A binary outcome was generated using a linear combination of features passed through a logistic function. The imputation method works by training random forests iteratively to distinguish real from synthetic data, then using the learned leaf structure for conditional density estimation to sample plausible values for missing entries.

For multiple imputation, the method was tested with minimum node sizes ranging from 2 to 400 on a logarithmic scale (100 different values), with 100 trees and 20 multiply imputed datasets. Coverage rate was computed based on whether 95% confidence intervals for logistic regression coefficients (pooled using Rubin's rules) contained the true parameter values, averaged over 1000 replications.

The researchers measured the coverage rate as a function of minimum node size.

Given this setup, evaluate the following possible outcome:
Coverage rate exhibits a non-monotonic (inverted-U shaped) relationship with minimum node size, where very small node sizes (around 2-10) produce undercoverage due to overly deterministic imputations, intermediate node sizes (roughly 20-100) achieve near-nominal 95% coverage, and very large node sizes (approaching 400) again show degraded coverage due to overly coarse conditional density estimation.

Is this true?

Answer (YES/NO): NO